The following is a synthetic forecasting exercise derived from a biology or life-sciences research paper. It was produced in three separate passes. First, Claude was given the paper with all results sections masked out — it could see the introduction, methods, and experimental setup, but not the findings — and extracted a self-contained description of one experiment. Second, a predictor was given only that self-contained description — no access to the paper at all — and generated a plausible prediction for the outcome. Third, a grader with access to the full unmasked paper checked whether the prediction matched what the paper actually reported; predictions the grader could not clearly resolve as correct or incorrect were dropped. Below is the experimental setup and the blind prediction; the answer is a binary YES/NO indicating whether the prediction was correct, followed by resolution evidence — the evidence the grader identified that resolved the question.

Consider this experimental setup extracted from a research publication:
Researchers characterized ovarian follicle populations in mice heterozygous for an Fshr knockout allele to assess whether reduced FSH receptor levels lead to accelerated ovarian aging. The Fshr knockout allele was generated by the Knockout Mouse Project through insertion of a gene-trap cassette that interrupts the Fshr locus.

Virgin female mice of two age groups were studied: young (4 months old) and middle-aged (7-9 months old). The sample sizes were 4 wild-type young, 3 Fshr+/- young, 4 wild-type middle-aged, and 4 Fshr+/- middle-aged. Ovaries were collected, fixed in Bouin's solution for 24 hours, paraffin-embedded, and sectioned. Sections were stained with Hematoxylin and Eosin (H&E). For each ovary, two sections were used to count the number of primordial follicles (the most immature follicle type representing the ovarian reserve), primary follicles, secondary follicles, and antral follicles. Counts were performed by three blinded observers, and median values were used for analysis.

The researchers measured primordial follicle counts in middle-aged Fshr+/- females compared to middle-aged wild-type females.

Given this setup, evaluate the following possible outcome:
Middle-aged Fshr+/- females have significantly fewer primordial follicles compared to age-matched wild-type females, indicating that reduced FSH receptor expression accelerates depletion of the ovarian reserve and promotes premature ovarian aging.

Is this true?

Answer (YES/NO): NO